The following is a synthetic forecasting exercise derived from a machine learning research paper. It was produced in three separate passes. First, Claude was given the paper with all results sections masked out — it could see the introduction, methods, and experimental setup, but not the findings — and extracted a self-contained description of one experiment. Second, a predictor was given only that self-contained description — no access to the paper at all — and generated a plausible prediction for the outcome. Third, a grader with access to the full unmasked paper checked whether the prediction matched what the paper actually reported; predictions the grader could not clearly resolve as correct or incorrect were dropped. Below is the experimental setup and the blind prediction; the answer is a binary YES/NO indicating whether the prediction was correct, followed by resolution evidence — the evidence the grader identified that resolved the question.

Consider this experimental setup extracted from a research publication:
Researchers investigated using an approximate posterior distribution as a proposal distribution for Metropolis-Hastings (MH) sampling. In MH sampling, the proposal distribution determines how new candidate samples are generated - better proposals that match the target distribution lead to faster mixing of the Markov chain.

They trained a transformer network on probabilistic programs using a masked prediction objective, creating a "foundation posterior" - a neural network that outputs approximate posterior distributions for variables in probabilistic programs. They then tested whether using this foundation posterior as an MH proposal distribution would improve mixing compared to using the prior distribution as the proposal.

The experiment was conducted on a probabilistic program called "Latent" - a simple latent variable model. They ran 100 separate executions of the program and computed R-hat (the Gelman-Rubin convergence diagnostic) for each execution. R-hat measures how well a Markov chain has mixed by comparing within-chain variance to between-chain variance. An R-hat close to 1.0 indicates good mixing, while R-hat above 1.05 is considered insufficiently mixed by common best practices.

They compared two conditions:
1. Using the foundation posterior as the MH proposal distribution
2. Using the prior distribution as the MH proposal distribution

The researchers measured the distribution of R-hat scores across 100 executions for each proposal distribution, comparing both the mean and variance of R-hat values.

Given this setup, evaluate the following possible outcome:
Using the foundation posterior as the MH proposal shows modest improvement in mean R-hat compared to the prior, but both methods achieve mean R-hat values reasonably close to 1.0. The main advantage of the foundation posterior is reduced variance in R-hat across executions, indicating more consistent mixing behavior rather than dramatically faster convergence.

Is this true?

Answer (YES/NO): YES